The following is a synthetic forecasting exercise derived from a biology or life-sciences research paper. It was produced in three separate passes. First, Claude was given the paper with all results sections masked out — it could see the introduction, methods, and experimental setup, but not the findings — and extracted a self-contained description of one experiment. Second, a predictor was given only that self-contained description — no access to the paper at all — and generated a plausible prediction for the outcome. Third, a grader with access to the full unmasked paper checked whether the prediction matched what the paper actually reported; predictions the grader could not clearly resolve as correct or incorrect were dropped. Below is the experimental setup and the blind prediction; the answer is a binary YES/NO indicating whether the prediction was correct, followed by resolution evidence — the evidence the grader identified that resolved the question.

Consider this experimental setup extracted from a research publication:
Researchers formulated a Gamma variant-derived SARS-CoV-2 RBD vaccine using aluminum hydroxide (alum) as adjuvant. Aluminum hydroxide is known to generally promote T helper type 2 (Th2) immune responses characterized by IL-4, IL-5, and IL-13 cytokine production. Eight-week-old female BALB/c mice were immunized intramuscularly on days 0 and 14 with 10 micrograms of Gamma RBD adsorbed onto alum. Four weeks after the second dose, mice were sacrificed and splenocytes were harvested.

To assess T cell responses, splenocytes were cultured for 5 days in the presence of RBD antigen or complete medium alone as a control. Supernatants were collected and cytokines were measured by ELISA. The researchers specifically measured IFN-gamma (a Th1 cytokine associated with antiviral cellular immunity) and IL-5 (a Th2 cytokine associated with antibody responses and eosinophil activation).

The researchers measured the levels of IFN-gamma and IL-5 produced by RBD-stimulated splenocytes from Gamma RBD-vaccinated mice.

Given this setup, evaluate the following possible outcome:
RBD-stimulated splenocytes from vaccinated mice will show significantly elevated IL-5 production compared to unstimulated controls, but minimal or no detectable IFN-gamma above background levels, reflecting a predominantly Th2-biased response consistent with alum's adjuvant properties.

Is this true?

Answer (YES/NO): NO